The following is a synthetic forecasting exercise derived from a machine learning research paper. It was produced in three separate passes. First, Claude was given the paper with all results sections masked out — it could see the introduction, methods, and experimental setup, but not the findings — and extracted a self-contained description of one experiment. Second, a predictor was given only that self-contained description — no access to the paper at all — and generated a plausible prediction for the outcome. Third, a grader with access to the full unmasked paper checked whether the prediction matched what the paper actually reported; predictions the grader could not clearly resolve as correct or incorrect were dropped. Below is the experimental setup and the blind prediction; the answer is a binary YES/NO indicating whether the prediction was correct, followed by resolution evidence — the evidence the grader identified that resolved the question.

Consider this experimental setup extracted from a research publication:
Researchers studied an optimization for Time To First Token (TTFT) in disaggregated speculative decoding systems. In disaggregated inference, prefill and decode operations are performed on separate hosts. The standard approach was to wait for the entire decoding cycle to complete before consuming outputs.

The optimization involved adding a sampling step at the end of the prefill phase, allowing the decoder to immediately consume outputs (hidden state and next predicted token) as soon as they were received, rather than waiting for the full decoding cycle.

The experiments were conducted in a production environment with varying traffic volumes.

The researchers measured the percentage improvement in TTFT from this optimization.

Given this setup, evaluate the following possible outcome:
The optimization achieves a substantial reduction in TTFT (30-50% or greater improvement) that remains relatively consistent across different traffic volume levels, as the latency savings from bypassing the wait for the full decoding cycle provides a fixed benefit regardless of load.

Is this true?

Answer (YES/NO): NO